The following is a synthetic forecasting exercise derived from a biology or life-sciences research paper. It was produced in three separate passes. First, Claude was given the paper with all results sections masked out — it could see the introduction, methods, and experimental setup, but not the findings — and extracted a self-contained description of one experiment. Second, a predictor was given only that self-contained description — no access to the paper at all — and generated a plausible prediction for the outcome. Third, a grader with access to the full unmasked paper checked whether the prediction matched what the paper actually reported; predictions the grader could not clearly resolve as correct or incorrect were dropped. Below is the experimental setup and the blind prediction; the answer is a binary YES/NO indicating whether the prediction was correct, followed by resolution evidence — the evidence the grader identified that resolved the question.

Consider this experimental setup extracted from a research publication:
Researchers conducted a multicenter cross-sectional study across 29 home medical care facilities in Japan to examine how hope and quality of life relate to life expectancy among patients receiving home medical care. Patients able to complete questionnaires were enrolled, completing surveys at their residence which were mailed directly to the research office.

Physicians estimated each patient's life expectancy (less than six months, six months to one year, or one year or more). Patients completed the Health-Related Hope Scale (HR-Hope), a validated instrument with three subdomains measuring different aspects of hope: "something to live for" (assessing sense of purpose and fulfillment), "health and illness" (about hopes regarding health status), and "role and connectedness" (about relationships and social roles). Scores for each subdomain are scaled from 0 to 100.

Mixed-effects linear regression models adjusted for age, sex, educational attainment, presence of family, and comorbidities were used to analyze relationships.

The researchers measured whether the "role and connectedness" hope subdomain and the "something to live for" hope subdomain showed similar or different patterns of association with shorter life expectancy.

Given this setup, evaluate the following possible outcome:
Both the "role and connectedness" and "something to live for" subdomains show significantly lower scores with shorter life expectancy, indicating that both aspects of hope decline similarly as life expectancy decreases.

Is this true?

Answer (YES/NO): NO